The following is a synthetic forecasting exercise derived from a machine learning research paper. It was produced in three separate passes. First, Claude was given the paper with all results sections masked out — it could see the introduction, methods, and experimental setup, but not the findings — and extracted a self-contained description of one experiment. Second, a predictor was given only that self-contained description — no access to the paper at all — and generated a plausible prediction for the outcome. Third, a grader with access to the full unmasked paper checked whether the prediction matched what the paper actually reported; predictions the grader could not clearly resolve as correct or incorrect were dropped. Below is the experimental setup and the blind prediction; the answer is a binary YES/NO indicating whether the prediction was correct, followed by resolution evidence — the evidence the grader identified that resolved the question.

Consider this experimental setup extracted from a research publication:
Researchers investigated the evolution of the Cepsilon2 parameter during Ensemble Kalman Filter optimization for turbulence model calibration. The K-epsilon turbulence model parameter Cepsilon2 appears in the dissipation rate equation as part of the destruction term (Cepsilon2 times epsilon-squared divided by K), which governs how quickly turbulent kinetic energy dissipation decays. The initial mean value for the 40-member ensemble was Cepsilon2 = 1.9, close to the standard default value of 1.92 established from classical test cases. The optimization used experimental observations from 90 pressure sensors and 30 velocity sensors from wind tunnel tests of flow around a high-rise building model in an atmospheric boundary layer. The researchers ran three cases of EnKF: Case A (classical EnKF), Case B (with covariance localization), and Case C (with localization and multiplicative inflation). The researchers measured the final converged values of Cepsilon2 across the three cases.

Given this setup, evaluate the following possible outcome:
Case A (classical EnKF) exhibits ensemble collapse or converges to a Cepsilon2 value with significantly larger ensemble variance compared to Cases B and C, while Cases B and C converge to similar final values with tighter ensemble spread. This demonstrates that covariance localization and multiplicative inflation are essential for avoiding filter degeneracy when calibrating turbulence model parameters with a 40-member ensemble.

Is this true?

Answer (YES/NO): NO